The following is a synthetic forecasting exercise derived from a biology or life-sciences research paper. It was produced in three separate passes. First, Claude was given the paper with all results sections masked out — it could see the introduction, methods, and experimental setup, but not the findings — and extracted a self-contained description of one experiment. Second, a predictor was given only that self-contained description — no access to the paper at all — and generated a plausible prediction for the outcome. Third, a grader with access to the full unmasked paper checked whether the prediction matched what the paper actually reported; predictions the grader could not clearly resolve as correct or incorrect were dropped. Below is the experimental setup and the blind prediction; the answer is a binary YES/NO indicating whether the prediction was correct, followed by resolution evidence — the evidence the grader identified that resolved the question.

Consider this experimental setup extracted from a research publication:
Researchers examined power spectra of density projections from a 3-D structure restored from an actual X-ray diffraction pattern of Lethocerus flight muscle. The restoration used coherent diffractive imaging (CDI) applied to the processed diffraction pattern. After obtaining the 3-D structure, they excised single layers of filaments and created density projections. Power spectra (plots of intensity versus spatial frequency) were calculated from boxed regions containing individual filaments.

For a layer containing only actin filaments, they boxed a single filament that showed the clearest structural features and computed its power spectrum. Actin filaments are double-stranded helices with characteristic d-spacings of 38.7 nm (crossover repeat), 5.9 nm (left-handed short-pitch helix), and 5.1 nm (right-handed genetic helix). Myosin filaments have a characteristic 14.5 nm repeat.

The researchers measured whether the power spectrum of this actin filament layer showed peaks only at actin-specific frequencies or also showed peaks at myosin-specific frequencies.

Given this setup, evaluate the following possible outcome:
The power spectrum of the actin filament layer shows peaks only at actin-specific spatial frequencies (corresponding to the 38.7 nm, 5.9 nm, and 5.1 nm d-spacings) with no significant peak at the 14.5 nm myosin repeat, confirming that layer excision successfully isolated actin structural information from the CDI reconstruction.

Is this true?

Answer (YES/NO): NO